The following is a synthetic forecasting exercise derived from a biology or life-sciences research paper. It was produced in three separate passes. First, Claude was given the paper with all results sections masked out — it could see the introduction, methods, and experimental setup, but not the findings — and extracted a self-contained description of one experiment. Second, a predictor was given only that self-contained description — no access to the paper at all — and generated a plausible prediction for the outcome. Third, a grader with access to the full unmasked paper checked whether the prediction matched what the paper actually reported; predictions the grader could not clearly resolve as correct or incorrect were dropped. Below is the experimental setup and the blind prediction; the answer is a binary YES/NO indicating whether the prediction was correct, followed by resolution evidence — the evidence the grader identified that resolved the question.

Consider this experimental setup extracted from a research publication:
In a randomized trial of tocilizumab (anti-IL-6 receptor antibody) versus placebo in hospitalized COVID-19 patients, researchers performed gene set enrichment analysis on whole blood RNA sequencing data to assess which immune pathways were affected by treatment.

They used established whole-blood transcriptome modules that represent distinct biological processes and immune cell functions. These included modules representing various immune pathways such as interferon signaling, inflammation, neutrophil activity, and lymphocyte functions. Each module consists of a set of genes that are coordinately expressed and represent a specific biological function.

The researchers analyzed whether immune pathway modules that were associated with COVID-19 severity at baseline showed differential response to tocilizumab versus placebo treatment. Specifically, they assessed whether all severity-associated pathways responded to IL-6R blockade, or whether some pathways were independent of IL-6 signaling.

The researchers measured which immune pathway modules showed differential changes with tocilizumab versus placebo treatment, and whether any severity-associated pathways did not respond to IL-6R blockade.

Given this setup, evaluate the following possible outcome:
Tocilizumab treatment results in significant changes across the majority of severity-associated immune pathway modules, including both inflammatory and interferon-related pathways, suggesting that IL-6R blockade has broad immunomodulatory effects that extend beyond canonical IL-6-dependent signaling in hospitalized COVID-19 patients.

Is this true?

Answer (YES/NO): NO